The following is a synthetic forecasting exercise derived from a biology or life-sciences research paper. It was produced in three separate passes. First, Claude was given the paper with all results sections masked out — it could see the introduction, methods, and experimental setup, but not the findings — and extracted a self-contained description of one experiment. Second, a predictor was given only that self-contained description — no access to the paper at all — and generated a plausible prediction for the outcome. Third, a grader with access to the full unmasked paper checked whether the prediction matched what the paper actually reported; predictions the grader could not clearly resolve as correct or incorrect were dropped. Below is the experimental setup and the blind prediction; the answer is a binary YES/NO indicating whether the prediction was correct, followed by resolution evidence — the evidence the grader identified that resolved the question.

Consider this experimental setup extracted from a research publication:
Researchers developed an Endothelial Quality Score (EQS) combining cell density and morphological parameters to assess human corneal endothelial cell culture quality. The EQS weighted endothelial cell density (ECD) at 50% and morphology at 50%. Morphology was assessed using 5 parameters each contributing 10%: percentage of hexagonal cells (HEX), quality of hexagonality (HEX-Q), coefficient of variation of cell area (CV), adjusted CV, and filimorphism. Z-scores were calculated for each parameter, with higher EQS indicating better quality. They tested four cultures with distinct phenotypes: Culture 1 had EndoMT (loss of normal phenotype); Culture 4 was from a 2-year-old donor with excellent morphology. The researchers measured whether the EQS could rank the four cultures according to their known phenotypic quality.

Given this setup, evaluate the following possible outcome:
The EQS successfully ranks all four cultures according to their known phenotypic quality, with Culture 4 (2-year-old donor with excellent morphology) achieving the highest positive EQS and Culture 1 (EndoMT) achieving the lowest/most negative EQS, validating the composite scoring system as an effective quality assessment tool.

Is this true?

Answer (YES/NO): NO